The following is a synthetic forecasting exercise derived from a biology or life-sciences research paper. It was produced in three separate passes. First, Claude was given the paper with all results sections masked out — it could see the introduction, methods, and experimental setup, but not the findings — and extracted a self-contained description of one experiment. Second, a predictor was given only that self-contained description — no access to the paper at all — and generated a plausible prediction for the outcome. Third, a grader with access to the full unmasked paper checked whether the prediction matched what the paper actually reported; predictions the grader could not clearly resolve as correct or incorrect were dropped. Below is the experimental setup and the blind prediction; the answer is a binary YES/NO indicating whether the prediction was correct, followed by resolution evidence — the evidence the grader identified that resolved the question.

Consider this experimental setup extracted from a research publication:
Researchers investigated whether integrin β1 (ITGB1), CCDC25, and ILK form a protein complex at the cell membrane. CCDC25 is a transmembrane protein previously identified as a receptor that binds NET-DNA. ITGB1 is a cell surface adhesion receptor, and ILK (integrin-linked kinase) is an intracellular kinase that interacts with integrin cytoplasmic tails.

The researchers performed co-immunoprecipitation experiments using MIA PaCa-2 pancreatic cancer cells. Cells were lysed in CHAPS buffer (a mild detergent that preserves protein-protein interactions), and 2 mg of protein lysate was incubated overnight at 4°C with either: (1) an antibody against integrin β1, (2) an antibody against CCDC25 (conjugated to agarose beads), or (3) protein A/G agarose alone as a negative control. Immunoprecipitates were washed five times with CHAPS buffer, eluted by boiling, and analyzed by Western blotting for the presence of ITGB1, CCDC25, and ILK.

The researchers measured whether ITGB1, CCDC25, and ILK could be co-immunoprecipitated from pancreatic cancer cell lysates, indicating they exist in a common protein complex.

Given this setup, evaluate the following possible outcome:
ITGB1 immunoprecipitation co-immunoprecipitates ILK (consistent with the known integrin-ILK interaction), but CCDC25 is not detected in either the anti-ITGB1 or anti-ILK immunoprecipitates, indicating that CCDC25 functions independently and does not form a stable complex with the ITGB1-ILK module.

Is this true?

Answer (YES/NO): NO